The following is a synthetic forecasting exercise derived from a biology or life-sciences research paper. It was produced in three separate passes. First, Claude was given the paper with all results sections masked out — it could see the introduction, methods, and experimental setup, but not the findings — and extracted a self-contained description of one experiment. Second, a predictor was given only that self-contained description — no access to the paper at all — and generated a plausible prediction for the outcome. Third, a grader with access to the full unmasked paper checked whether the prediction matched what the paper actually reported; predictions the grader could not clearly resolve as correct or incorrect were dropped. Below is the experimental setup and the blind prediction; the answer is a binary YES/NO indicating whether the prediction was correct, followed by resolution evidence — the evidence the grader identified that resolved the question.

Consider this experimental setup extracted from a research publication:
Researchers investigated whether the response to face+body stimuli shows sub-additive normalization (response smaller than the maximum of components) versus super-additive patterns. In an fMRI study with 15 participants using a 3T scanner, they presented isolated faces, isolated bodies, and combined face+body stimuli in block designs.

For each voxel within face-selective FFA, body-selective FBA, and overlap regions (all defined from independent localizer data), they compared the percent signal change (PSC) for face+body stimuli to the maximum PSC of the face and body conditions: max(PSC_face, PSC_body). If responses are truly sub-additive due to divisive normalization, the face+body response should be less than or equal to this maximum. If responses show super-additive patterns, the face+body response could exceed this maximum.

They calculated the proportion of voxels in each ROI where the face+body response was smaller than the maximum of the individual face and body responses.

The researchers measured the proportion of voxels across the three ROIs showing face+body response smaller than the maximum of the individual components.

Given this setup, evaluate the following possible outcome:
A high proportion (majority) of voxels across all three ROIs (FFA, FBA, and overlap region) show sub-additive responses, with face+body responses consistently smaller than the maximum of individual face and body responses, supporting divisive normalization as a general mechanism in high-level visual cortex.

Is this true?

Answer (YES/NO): NO